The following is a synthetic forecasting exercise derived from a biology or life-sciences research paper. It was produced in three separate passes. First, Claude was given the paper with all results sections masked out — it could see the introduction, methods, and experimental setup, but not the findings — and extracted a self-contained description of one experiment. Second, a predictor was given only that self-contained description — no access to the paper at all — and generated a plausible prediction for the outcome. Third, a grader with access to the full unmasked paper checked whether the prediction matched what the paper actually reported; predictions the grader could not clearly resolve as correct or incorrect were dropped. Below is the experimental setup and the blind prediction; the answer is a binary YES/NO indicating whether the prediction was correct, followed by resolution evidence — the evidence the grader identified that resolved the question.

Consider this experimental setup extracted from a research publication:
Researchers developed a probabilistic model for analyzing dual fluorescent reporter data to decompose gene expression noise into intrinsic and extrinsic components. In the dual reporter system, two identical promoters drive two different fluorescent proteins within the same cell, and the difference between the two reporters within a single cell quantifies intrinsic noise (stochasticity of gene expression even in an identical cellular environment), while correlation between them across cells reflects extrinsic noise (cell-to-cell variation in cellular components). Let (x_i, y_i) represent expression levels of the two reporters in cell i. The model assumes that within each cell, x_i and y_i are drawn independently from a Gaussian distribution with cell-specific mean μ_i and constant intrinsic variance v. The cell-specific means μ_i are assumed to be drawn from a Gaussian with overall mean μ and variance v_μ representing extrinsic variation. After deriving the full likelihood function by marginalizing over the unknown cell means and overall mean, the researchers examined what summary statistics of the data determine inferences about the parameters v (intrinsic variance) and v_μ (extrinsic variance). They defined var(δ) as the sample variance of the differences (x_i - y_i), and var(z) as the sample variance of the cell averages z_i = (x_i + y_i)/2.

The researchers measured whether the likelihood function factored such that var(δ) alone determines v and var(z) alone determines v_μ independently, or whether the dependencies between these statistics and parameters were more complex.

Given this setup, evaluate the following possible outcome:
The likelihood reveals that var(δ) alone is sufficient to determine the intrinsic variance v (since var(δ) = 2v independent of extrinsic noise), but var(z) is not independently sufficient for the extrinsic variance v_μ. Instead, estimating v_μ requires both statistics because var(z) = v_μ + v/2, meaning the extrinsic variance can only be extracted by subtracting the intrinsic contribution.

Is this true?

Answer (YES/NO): NO